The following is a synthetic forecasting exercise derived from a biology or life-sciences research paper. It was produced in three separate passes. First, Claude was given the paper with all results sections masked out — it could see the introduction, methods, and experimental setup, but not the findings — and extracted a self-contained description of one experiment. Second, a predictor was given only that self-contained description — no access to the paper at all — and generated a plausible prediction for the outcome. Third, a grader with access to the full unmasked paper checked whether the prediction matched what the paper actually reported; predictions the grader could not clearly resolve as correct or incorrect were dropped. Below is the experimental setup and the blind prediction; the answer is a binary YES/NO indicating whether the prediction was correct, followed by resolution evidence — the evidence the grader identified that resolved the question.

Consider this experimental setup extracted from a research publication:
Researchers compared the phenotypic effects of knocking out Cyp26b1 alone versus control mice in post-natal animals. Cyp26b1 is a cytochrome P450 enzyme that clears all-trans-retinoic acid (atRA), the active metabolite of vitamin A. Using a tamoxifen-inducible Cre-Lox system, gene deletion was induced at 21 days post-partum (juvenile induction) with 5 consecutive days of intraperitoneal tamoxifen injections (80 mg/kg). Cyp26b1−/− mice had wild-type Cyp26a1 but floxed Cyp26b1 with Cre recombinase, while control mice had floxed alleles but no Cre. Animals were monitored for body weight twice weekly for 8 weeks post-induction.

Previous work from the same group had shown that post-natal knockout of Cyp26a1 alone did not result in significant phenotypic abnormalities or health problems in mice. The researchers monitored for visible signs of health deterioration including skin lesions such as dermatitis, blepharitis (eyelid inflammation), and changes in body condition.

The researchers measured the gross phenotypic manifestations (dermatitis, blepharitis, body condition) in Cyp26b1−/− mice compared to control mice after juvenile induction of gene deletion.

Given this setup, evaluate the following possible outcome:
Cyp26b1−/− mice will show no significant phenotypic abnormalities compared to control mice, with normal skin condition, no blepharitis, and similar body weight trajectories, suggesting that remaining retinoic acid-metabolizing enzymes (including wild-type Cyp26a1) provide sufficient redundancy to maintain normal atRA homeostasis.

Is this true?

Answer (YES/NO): NO